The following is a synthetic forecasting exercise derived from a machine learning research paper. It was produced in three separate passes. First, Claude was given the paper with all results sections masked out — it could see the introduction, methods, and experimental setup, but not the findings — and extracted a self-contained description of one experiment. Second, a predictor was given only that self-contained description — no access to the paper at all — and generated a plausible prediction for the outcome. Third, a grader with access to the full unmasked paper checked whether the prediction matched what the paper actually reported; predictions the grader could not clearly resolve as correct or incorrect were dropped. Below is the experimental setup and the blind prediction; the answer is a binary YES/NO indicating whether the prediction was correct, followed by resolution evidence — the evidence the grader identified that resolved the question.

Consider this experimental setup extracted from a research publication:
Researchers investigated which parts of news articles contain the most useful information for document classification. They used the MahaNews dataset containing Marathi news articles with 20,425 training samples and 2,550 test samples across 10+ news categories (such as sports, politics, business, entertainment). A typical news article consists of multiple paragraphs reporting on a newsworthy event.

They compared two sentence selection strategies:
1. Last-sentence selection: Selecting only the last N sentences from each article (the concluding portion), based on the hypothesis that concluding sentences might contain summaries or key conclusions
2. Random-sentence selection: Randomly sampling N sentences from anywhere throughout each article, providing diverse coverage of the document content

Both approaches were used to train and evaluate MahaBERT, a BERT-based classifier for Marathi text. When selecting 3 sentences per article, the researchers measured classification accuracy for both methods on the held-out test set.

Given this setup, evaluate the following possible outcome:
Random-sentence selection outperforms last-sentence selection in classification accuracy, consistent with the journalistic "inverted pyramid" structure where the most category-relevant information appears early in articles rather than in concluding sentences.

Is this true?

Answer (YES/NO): YES